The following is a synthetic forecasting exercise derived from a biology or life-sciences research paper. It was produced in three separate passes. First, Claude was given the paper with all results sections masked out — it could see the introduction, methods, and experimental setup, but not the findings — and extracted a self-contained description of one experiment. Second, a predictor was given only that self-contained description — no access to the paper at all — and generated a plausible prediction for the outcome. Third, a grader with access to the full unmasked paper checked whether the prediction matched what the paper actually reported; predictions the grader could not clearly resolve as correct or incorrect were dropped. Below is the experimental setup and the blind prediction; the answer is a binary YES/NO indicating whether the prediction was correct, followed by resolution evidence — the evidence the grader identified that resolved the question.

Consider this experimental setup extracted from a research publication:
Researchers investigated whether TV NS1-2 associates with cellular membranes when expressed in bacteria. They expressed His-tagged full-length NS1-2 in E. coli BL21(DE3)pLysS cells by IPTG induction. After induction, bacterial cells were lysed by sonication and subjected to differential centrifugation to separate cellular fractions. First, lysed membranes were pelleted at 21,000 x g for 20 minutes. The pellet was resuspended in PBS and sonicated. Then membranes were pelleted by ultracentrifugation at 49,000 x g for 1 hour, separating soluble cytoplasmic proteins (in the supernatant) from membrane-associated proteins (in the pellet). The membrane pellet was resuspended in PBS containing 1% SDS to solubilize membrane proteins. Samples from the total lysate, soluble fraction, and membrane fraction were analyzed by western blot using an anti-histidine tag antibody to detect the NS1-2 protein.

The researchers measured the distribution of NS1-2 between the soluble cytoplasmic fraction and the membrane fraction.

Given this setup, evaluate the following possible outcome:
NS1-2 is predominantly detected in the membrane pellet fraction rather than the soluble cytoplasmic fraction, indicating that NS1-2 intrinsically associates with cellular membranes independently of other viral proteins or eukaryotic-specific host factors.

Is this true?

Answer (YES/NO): YES